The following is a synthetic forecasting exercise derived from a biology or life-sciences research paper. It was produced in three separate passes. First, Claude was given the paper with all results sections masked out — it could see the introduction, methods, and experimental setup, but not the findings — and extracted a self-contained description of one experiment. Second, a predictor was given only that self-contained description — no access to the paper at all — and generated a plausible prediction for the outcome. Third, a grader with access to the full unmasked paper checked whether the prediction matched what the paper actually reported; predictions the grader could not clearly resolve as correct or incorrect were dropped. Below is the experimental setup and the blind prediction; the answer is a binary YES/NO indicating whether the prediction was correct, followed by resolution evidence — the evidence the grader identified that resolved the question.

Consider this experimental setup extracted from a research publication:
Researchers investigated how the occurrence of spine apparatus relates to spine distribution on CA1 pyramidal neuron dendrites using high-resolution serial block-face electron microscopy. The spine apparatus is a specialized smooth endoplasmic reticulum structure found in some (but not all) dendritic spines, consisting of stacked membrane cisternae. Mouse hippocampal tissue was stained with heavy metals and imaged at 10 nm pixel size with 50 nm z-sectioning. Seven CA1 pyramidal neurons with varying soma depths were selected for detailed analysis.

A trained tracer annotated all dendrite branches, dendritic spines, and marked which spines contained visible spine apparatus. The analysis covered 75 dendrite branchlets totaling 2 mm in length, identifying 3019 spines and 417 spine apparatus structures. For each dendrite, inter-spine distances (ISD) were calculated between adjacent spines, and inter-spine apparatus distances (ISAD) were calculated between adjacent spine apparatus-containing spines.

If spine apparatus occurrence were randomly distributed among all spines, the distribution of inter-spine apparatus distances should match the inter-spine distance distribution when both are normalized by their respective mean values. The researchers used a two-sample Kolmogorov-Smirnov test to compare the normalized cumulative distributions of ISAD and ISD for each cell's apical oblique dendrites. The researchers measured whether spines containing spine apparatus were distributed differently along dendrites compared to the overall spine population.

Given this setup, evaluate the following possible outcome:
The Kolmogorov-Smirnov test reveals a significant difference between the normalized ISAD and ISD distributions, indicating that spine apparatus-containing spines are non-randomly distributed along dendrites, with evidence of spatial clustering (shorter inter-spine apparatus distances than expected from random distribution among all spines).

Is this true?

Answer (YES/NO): NO